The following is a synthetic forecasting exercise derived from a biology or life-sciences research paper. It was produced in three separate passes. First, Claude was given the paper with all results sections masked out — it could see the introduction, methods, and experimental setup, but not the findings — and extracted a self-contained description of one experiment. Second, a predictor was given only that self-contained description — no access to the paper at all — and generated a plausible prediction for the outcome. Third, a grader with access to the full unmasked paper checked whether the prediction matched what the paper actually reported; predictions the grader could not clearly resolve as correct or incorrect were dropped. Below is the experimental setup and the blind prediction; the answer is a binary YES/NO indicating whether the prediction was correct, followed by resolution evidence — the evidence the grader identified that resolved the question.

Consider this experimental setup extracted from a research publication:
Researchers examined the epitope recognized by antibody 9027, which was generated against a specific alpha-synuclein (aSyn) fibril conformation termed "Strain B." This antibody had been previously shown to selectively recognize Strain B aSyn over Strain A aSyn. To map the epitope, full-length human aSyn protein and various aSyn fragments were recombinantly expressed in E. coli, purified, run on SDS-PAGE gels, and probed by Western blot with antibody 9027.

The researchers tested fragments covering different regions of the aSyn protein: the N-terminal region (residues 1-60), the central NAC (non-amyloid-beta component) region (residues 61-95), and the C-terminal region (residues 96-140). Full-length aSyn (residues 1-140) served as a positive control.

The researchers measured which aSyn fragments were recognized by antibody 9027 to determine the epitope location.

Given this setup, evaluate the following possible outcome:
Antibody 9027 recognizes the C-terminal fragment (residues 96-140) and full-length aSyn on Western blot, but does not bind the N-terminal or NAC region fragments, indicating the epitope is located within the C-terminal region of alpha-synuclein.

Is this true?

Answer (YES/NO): YES